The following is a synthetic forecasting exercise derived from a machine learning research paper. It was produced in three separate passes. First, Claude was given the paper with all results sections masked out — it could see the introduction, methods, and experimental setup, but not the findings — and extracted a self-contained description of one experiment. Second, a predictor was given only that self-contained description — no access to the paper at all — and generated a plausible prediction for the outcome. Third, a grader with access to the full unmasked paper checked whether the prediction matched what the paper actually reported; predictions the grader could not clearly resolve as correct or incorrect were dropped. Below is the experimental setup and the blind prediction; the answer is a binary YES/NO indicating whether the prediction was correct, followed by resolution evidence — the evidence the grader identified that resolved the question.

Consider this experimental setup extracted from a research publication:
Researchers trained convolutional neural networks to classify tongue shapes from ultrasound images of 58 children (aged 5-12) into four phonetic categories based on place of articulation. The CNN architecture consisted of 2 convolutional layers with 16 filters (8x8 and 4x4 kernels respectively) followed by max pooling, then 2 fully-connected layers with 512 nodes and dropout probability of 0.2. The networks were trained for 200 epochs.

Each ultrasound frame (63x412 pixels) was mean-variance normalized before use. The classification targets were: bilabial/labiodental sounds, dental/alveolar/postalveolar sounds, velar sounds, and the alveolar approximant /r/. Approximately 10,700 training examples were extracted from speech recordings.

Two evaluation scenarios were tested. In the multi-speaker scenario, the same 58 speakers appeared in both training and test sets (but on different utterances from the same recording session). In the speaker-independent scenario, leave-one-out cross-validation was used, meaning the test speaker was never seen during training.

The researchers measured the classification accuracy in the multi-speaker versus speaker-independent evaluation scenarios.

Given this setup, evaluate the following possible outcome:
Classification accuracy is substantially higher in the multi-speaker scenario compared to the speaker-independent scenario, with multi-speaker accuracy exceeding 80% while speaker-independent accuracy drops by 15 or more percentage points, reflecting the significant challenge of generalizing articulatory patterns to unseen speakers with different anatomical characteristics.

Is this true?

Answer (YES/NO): NO